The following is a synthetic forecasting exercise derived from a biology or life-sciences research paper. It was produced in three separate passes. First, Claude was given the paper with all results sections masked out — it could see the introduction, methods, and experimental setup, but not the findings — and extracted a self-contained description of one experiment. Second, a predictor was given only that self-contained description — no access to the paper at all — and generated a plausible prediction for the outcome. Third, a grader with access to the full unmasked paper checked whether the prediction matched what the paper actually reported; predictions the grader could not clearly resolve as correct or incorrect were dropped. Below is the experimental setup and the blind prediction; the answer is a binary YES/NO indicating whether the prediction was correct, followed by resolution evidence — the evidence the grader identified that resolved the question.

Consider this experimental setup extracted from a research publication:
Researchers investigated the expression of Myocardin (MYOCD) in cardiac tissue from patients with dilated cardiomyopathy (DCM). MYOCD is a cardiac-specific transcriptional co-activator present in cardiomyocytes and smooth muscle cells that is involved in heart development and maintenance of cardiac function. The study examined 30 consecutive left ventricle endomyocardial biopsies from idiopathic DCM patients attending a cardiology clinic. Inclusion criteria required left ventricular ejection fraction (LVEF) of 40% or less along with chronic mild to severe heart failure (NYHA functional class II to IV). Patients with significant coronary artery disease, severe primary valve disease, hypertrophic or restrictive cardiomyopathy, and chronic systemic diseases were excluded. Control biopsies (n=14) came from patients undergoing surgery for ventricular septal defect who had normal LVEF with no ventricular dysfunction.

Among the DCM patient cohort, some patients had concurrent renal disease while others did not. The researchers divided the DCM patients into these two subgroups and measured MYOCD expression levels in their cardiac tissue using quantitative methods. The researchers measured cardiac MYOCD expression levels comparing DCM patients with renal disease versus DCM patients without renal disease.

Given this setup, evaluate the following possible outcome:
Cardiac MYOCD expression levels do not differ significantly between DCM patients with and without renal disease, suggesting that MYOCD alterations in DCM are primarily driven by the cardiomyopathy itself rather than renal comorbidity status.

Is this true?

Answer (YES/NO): NO